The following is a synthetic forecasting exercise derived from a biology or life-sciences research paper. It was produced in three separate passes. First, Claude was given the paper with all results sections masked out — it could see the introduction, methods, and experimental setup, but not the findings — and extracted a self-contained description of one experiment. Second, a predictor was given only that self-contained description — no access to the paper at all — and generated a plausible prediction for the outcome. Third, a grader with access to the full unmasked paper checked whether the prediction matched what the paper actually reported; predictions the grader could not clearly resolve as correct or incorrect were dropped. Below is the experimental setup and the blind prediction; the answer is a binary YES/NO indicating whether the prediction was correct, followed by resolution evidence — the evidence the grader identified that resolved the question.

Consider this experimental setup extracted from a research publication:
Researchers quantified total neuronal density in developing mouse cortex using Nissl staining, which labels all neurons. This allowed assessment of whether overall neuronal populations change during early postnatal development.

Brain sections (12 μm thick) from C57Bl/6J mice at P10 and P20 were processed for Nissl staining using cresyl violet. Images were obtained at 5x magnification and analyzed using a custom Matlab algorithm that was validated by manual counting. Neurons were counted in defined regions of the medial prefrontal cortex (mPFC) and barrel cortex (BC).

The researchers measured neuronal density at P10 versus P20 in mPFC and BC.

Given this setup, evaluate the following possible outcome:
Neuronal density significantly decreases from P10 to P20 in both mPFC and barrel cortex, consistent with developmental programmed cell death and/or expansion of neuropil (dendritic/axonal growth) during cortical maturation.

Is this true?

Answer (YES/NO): NO